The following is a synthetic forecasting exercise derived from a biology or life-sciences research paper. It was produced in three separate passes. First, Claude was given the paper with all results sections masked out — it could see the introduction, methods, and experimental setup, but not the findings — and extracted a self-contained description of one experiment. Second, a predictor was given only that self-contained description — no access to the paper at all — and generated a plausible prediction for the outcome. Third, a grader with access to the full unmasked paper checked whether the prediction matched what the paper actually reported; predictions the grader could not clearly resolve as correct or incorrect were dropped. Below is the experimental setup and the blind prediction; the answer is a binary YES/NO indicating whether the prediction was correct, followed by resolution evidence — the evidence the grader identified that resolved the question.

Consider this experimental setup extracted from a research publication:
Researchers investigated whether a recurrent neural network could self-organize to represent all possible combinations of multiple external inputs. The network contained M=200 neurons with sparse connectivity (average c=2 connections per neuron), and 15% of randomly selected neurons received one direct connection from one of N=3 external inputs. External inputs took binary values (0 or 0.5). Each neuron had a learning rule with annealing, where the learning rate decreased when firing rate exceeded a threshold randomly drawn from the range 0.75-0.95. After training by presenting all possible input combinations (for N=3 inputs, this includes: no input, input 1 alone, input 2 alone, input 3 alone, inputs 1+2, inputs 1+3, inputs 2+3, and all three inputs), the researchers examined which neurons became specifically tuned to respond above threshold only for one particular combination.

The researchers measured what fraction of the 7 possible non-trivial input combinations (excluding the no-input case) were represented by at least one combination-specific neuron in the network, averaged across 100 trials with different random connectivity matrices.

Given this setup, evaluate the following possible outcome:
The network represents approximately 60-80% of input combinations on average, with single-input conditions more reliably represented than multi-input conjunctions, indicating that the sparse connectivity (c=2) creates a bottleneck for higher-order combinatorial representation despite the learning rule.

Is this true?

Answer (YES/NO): NO